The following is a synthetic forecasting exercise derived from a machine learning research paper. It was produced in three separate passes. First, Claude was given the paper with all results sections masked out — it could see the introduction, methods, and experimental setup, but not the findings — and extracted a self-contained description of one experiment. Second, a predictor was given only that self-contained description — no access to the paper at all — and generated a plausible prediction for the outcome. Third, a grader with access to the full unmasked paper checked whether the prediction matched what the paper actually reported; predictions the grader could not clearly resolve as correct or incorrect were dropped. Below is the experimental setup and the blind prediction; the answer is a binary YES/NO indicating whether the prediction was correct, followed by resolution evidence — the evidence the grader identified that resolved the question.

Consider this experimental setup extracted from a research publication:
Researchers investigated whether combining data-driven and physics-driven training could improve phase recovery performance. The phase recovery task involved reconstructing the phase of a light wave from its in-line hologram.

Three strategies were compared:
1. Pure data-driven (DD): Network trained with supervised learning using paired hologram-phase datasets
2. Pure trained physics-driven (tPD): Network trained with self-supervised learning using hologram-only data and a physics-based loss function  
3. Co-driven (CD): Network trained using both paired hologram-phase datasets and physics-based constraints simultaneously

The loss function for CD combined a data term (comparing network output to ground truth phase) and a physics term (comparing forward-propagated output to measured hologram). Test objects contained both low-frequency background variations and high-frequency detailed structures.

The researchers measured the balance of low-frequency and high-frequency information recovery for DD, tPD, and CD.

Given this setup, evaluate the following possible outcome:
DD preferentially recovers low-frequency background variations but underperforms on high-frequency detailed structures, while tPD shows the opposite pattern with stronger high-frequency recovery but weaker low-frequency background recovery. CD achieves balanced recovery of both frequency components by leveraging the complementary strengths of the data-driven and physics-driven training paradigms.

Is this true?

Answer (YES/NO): YES